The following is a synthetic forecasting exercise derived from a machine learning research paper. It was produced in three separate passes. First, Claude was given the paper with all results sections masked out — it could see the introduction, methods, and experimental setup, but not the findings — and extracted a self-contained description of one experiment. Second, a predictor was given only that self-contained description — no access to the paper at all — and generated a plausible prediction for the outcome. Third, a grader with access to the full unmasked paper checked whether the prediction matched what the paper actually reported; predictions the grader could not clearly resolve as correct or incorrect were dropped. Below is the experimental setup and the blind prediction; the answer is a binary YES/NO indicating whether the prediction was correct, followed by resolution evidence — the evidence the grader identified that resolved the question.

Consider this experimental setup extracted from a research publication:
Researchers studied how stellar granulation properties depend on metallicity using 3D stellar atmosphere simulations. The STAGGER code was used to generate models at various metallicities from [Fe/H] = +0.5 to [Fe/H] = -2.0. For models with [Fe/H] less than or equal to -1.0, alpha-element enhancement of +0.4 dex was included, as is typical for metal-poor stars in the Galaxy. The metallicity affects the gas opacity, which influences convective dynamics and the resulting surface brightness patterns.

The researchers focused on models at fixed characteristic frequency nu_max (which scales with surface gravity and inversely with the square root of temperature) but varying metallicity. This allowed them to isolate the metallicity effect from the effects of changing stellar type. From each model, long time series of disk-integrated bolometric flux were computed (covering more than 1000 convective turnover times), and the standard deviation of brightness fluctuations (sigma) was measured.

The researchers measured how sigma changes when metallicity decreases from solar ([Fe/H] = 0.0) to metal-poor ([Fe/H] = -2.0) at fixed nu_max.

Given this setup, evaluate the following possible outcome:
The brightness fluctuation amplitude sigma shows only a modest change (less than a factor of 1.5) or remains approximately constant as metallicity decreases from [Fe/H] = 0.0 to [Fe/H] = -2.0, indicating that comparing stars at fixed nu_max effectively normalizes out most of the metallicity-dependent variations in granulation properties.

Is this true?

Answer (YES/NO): NO